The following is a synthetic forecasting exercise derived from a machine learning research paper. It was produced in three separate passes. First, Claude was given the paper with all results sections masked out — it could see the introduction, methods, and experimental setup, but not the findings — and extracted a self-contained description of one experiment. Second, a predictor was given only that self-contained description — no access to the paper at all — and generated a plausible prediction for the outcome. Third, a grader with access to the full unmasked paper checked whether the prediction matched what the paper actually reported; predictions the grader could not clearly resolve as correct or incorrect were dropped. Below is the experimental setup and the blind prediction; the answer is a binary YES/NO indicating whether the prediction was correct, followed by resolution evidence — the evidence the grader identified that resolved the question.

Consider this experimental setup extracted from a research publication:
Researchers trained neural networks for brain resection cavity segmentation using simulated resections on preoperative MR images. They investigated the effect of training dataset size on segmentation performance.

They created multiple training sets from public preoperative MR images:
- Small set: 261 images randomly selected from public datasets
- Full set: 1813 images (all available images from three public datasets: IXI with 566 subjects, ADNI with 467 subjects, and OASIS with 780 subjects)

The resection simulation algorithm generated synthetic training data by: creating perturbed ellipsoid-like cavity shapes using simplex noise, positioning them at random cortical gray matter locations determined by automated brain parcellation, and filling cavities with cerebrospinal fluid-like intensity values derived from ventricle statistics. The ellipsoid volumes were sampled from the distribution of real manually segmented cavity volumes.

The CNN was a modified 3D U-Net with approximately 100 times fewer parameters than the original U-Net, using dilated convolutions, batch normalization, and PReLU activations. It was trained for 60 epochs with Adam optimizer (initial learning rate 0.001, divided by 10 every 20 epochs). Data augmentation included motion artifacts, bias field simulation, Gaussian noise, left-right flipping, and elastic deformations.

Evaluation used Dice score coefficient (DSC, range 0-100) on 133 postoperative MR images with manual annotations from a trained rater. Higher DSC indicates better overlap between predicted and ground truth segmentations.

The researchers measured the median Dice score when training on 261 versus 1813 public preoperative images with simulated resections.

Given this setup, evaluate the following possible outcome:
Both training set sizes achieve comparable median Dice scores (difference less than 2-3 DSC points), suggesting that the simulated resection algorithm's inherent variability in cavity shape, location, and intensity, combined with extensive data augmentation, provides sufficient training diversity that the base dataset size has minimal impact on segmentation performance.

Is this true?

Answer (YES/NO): NO